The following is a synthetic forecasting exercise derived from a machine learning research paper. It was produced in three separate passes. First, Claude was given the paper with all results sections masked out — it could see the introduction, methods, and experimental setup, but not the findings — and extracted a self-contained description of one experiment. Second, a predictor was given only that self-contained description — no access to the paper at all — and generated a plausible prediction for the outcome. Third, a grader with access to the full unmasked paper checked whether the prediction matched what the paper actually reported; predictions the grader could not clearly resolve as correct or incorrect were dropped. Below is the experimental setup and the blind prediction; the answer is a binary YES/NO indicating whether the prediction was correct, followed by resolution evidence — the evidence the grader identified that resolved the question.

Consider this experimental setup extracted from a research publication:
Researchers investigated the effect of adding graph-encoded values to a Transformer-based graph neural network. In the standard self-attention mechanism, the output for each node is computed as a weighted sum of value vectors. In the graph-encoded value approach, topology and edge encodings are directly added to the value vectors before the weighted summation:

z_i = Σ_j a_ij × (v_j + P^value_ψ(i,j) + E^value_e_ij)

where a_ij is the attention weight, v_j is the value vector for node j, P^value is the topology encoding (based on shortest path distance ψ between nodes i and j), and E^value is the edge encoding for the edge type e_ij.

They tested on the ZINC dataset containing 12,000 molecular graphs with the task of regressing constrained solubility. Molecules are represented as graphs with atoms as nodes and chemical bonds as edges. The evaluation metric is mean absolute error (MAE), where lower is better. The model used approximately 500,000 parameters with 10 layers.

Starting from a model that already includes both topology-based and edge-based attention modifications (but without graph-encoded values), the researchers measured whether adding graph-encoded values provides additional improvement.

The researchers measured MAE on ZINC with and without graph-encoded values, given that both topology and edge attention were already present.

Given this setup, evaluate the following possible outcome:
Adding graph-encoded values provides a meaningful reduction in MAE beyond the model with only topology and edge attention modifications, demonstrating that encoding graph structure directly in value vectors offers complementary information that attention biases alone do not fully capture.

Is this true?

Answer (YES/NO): YES